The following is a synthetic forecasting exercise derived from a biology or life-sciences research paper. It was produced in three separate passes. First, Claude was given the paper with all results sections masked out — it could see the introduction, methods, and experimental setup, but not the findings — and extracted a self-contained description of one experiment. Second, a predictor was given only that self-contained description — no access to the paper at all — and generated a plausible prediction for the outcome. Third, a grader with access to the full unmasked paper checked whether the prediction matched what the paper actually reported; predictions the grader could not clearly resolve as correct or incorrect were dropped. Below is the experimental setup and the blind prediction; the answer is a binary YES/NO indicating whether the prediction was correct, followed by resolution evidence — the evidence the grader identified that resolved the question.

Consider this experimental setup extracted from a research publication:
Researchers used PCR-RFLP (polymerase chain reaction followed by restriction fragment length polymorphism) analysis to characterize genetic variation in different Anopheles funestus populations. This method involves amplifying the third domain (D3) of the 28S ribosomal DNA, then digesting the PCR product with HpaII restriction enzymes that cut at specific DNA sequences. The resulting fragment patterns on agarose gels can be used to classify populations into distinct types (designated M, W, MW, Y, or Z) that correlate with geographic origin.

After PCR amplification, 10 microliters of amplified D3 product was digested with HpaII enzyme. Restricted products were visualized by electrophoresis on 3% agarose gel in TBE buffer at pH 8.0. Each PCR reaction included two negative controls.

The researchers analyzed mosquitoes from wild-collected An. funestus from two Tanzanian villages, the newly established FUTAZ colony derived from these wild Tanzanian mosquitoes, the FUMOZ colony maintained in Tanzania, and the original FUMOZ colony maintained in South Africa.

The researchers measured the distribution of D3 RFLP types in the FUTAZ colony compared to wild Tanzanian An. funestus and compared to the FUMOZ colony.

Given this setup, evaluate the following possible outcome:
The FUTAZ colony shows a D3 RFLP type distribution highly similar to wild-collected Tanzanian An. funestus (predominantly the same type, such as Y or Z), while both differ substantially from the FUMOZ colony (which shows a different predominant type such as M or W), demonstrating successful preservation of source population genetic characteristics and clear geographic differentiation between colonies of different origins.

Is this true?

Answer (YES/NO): YES